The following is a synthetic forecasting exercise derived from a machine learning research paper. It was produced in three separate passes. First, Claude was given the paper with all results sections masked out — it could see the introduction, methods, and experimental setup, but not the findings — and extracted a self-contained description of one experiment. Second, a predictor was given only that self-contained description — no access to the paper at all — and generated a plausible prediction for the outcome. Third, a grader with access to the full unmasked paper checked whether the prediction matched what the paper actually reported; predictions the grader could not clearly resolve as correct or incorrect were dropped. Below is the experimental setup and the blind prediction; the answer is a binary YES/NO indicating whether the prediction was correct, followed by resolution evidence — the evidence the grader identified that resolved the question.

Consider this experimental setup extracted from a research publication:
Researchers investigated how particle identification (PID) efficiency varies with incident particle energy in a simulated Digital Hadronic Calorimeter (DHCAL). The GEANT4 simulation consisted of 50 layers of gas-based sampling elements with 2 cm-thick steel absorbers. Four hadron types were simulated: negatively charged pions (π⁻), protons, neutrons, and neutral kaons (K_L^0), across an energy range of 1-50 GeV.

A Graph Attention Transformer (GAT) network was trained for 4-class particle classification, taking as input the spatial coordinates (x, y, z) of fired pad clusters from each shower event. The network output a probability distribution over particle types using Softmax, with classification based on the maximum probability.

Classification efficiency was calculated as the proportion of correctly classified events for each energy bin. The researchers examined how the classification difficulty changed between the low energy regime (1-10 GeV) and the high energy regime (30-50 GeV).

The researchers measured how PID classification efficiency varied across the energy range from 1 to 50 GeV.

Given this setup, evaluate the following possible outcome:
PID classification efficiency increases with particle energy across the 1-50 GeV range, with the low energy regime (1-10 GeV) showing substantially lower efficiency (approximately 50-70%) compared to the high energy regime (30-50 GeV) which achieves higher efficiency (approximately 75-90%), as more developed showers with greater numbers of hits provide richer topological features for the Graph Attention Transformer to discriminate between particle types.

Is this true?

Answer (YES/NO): NO